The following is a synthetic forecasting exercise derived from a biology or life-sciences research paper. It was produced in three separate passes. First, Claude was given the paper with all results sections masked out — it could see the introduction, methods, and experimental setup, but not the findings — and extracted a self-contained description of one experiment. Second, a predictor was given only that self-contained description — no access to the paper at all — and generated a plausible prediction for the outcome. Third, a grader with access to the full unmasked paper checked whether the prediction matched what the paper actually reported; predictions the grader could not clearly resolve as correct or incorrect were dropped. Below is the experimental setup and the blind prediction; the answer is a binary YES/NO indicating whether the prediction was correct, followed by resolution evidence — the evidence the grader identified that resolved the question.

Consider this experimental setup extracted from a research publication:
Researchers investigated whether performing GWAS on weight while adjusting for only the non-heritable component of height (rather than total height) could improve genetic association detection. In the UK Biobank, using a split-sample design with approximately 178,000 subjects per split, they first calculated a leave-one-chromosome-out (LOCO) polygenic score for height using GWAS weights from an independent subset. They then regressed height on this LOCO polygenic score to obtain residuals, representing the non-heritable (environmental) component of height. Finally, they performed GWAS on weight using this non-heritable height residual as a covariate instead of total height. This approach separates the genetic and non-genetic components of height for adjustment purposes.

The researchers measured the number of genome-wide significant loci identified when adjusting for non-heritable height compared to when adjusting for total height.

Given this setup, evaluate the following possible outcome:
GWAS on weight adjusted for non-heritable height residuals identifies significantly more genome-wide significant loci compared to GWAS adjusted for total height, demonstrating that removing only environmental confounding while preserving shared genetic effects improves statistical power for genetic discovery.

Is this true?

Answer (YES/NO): NO